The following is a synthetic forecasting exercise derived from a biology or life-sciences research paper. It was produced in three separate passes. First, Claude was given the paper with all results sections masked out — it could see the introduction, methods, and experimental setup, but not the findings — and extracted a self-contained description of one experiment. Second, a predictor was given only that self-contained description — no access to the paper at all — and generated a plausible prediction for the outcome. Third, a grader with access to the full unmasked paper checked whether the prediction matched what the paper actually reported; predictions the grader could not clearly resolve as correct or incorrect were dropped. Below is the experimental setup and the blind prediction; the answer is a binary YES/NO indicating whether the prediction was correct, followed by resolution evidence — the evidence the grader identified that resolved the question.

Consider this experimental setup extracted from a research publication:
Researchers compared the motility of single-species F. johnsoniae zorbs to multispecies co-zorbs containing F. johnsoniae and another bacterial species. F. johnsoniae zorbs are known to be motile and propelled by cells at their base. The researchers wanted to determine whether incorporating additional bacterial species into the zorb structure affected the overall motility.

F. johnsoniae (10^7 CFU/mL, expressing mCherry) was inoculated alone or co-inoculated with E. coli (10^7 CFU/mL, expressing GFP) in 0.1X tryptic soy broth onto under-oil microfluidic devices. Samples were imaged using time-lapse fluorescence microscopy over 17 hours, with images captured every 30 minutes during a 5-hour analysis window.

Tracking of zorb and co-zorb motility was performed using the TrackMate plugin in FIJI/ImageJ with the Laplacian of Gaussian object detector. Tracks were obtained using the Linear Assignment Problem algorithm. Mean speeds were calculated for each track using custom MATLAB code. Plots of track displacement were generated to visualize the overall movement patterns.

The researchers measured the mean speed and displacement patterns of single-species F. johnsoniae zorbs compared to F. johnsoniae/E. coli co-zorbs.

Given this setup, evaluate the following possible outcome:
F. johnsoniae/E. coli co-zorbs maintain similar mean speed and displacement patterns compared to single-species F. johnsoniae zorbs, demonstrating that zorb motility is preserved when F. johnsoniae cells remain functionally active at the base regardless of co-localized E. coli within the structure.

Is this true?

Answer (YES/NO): NO